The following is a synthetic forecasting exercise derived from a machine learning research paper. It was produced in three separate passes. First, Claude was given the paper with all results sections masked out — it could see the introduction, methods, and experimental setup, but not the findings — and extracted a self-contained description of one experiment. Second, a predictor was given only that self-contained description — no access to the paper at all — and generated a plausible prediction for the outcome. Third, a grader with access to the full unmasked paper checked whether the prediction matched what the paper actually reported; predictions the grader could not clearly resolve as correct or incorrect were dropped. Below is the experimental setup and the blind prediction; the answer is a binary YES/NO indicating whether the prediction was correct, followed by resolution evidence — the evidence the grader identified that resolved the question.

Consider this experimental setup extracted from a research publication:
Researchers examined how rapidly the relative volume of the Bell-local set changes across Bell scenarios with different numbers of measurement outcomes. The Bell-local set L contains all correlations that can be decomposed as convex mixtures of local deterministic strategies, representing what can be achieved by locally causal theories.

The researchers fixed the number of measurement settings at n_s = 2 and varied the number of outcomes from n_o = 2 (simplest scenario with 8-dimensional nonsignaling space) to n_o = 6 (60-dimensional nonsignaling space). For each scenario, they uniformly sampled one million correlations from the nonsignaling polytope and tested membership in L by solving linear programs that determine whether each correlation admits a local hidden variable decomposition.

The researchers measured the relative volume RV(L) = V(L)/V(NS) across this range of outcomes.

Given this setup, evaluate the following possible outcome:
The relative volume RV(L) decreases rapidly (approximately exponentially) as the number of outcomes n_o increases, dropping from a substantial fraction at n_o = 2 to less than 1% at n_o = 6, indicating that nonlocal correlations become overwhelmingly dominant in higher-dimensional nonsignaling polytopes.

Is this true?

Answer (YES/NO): NO